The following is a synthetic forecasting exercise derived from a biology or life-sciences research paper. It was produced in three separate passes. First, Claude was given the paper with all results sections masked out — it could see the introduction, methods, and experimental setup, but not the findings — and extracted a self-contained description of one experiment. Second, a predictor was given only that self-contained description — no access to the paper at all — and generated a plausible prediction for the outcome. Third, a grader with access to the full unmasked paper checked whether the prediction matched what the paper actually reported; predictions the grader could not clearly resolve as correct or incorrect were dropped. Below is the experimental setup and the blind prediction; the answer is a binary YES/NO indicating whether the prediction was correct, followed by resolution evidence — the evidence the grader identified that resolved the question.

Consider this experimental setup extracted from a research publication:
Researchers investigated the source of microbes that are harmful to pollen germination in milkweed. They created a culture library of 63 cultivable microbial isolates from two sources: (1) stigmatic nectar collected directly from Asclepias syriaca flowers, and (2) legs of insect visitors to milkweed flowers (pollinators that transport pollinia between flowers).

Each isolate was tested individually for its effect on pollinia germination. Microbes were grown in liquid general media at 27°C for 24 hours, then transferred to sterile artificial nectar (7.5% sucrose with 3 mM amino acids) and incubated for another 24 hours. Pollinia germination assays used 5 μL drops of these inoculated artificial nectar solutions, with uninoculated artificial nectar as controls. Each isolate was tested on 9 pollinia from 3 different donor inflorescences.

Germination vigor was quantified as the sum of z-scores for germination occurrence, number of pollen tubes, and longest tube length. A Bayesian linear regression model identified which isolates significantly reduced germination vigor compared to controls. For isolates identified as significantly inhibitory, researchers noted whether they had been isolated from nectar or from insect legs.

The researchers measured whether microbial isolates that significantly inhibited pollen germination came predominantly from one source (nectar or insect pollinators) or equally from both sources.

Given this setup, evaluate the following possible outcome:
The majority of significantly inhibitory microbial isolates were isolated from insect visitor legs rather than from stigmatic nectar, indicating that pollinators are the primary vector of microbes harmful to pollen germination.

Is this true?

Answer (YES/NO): YES